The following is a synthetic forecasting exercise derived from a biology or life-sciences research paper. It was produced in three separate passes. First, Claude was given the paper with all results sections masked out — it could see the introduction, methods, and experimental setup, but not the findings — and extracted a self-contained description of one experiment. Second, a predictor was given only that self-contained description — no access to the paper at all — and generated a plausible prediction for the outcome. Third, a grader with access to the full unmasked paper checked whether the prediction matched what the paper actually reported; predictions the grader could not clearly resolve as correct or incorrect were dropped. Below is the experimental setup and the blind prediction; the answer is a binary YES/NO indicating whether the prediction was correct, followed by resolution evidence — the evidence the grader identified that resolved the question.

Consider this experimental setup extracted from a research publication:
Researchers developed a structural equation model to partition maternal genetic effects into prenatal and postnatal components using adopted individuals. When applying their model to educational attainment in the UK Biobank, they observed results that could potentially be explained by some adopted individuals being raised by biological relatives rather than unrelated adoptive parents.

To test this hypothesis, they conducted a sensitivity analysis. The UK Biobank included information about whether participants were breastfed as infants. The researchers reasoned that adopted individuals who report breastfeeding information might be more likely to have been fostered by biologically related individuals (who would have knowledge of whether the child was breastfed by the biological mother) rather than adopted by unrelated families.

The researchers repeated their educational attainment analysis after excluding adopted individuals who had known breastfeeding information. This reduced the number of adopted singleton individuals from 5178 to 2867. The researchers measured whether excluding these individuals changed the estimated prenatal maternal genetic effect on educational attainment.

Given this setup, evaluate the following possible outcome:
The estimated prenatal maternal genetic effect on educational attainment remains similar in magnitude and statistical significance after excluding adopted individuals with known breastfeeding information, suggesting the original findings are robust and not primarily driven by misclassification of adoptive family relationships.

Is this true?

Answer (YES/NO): NO